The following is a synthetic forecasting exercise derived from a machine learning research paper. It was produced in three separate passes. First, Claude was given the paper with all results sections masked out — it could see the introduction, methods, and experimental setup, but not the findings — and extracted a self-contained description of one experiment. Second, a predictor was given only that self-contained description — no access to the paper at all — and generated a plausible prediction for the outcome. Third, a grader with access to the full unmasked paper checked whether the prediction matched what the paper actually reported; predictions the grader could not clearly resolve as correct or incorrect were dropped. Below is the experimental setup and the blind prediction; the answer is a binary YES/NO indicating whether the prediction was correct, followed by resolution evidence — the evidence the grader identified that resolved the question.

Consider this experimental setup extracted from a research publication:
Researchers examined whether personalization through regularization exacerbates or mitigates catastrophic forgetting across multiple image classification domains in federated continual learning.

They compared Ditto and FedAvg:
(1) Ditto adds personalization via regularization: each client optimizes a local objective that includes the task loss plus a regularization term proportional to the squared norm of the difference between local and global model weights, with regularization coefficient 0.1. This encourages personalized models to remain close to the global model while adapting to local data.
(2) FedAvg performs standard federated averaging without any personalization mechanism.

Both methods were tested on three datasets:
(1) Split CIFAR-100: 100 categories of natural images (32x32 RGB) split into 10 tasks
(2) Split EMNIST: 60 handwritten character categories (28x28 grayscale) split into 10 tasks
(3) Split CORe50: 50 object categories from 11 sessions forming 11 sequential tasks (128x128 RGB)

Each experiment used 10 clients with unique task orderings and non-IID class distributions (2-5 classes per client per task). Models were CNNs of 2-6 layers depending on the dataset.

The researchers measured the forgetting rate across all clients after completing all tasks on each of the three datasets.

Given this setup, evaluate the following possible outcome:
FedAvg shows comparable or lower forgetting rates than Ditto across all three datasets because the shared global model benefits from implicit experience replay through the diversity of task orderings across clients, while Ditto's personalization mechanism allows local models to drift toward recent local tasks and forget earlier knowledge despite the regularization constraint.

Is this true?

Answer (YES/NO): YES